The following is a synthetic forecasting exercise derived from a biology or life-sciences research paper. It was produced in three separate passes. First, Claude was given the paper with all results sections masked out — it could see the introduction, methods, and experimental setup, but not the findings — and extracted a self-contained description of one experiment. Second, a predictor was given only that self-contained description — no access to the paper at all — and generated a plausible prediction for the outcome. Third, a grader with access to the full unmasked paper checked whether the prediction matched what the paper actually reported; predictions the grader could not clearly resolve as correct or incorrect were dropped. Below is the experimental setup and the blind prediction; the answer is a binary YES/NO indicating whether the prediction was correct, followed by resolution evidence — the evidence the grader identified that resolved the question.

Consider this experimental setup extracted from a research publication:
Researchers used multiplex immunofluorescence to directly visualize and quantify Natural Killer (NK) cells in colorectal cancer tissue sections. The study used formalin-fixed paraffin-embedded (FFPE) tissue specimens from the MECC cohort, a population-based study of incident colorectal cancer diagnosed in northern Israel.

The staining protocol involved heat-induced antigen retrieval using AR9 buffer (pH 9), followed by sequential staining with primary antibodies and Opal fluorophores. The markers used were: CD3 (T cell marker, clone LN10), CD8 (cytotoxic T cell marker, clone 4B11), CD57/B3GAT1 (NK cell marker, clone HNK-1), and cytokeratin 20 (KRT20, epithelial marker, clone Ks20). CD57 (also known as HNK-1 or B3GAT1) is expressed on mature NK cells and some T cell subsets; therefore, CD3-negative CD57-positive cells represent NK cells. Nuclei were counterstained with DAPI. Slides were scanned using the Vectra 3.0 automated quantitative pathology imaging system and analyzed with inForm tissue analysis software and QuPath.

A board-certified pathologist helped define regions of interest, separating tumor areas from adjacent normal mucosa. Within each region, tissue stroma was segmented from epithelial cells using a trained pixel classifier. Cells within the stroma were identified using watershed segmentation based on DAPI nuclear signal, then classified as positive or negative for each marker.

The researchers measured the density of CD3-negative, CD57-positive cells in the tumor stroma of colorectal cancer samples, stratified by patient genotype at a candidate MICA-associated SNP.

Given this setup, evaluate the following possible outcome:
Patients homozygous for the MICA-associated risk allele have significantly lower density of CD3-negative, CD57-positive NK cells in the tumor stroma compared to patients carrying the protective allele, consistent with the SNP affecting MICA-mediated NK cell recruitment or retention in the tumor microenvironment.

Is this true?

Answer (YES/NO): NO